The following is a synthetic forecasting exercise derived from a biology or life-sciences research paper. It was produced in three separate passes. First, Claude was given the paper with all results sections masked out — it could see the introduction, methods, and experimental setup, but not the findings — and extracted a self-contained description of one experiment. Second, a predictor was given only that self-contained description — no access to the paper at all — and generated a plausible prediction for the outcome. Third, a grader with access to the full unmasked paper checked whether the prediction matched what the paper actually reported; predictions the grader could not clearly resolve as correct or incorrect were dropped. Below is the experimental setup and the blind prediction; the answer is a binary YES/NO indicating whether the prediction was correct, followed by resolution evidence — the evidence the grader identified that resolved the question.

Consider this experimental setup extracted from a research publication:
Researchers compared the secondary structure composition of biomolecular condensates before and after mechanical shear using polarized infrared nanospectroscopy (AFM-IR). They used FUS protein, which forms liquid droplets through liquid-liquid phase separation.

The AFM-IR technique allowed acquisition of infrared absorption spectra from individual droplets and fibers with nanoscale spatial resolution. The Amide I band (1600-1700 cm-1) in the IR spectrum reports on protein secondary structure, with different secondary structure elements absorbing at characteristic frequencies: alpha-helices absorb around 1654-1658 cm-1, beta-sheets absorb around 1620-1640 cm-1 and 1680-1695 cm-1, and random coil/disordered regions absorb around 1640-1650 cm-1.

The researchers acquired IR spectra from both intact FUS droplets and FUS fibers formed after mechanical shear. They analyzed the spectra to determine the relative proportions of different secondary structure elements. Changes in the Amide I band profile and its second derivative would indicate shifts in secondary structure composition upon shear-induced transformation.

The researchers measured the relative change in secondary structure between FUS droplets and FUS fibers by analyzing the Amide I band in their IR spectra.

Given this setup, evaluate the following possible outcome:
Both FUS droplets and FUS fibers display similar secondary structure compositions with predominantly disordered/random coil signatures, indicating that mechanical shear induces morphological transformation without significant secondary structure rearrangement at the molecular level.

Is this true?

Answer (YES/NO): NO